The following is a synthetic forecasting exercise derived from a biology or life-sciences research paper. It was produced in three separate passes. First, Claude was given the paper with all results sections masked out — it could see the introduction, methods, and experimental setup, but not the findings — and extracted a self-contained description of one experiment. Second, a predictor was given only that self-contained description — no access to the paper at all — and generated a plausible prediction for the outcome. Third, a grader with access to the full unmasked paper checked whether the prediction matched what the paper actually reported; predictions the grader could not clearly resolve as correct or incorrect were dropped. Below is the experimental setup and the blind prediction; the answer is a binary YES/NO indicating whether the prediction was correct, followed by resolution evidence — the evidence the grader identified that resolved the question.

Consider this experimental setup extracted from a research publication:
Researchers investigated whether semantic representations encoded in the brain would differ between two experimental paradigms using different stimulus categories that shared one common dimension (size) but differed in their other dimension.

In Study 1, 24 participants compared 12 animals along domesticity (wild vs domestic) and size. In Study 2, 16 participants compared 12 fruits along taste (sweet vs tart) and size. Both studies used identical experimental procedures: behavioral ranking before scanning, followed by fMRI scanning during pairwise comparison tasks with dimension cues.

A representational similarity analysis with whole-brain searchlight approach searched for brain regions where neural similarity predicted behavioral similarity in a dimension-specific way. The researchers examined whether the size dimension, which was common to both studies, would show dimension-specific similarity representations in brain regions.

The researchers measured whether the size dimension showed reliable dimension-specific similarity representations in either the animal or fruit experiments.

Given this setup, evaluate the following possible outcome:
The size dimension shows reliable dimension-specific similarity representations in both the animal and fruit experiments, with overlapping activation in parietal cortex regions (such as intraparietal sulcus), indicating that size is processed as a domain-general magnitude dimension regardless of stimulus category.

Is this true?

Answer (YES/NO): NO